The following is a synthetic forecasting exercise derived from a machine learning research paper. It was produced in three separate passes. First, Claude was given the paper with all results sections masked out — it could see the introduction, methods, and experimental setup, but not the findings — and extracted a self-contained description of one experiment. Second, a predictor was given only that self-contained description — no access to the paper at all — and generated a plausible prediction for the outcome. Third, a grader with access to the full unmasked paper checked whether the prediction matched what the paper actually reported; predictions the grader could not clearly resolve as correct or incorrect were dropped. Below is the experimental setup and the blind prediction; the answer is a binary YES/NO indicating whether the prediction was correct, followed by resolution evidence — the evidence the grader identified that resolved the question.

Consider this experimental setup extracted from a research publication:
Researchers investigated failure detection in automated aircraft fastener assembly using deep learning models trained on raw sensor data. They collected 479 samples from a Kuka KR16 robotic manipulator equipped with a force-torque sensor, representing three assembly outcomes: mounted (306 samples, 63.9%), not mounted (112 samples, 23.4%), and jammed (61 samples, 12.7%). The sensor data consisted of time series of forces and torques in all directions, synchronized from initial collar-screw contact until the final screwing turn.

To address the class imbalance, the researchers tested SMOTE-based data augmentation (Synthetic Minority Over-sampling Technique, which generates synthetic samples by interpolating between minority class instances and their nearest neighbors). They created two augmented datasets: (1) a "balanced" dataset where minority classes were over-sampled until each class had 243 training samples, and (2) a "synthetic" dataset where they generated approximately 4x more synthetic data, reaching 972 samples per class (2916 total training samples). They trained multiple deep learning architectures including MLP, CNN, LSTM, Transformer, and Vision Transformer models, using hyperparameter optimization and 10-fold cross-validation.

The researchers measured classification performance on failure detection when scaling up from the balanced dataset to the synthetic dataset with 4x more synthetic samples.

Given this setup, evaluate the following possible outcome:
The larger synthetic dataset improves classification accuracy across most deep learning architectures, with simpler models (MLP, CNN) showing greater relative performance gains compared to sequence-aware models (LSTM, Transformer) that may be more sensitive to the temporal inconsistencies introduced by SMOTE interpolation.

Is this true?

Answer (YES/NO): NO